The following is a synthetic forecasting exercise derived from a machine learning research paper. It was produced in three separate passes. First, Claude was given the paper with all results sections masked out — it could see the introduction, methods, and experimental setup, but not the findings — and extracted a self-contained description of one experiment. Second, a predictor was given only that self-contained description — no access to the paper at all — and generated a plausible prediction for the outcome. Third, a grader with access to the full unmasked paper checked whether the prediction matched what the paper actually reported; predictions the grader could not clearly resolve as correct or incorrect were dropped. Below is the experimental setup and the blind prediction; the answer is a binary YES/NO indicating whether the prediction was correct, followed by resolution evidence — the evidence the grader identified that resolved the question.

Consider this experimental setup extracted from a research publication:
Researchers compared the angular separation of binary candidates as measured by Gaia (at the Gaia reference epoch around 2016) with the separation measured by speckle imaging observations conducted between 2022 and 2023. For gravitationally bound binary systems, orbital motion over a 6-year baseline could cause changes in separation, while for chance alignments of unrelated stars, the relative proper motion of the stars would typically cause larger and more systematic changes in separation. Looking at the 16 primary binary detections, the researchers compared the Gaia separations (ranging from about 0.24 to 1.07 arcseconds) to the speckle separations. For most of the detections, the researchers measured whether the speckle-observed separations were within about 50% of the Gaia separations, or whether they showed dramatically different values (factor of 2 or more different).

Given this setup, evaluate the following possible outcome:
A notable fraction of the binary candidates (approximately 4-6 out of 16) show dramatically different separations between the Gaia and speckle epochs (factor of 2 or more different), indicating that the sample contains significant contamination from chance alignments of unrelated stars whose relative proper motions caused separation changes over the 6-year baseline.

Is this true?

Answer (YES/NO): NO